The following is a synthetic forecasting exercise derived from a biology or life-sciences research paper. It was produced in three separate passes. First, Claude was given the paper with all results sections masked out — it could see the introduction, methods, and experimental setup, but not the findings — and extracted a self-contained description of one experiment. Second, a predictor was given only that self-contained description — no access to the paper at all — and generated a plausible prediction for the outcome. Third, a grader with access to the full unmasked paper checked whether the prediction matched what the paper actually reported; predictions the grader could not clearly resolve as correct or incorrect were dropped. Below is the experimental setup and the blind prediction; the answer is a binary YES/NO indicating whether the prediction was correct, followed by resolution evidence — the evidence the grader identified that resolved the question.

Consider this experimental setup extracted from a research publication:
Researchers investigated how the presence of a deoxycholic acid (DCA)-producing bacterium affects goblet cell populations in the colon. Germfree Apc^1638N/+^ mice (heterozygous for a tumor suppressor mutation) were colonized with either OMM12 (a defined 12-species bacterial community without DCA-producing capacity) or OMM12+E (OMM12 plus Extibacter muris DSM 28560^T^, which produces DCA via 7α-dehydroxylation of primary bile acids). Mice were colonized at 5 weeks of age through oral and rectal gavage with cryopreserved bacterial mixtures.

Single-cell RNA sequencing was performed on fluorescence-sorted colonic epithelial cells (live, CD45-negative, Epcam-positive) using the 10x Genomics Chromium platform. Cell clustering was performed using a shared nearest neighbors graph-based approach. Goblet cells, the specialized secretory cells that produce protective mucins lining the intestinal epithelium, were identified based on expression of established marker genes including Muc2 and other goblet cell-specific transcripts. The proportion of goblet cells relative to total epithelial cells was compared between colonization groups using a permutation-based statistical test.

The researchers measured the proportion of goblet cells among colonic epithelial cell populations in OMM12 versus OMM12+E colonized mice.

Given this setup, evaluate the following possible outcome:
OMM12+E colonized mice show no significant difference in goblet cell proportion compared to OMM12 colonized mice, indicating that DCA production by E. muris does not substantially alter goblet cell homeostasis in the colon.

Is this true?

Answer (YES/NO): NO